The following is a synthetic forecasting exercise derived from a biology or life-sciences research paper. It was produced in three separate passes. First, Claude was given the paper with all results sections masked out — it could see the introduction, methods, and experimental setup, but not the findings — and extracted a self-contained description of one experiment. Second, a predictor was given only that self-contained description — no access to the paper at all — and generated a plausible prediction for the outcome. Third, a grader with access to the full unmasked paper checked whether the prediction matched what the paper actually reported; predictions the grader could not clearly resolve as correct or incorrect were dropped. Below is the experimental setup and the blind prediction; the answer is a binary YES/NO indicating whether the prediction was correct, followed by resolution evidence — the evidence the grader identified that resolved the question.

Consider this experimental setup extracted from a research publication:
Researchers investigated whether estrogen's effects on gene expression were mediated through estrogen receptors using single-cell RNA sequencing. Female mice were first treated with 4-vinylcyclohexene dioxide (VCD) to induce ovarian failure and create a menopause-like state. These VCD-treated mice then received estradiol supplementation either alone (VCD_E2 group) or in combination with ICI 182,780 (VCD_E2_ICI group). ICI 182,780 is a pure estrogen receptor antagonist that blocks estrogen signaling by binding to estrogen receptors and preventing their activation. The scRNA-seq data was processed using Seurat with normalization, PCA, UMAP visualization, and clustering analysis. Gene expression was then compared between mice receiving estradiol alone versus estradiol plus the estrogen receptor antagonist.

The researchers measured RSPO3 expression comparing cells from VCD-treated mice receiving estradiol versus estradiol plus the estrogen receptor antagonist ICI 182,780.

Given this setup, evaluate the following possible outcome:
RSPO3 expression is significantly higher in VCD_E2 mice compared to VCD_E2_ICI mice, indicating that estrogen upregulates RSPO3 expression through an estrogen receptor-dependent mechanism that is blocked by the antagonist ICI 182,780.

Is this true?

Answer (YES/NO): NO